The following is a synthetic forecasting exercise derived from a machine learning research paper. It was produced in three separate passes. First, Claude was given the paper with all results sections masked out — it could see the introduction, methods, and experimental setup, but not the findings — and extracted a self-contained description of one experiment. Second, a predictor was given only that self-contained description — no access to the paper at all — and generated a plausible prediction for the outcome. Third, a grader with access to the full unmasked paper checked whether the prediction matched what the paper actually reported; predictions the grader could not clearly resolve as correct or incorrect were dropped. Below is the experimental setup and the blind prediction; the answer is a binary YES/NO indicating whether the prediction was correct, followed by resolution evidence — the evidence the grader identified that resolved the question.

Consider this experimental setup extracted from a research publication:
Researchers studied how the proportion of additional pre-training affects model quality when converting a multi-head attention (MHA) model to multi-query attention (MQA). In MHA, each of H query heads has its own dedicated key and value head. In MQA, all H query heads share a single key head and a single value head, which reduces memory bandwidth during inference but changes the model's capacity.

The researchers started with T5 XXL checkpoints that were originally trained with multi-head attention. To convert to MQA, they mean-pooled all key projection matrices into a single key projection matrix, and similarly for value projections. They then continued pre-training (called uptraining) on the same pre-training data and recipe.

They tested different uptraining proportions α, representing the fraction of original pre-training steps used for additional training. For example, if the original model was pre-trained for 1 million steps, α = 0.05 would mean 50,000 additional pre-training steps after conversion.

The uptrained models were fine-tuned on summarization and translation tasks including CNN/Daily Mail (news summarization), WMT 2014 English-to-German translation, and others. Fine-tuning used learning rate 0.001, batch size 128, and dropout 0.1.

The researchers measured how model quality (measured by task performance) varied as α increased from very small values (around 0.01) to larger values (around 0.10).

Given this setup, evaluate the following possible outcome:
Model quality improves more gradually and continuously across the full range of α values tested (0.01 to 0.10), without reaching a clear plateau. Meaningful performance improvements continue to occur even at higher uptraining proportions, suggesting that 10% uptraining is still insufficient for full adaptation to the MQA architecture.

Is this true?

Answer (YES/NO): NO